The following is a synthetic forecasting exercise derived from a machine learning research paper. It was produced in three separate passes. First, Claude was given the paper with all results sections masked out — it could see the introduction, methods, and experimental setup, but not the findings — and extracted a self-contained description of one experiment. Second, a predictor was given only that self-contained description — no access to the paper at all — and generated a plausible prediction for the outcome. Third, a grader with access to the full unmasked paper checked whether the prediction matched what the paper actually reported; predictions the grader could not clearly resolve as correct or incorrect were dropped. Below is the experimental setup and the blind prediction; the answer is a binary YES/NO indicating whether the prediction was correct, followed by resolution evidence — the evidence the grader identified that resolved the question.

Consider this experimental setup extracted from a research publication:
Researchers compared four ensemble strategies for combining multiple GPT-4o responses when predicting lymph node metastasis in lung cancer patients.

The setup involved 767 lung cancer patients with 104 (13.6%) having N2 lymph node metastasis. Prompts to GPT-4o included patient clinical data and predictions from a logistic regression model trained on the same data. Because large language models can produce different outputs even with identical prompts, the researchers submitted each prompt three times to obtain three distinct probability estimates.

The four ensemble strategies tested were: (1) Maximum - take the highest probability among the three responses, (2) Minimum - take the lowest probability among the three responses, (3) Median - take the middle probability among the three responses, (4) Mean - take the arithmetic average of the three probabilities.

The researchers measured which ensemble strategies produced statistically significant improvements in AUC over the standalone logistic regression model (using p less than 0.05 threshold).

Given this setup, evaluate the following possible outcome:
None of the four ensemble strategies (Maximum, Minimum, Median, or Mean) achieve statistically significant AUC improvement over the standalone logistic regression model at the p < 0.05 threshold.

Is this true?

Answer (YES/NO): NO